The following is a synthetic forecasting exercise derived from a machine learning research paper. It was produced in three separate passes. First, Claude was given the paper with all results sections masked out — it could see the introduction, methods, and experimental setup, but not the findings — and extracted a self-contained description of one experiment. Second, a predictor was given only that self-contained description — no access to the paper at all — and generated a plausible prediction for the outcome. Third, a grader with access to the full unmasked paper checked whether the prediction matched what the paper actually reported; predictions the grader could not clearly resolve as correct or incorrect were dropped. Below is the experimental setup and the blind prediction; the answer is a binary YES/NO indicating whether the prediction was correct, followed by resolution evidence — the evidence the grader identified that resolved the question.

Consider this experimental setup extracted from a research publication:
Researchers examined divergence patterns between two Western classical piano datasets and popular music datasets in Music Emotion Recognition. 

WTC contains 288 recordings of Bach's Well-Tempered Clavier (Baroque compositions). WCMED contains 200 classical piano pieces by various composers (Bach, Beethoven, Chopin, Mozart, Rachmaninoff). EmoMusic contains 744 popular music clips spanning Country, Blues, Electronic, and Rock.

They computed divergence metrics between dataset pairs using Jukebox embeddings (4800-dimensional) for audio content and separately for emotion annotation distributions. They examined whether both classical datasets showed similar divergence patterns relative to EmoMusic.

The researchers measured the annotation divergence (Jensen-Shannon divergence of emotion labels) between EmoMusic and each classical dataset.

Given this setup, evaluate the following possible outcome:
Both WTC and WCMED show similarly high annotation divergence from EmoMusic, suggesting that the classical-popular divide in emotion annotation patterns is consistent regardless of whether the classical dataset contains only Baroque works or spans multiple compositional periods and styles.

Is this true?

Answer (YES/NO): NO